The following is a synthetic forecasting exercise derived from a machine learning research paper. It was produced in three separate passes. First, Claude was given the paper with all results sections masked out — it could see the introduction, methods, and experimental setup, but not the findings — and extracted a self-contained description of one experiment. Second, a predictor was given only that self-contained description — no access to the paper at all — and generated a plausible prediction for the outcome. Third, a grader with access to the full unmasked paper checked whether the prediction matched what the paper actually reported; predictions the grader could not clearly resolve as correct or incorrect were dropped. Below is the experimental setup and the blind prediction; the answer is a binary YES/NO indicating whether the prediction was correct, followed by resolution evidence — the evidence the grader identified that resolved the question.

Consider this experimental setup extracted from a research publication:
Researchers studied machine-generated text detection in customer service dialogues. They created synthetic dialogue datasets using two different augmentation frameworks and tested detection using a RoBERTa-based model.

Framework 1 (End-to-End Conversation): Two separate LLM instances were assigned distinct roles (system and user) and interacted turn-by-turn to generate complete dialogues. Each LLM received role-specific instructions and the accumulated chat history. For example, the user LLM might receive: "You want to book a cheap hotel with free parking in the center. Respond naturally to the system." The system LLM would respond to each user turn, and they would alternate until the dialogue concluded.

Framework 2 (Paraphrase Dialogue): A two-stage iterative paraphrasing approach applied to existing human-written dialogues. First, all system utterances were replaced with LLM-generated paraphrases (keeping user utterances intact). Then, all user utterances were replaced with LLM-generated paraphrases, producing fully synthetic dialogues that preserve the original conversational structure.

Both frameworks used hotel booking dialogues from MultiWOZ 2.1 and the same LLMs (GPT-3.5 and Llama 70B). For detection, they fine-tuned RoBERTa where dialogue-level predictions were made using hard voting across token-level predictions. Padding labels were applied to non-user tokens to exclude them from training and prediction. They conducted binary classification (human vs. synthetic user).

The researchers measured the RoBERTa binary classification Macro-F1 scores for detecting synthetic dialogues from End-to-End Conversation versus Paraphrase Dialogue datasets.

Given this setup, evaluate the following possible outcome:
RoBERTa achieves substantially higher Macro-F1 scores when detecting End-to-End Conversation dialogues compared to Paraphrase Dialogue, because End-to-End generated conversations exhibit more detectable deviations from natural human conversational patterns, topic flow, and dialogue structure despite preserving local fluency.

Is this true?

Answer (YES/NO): YES